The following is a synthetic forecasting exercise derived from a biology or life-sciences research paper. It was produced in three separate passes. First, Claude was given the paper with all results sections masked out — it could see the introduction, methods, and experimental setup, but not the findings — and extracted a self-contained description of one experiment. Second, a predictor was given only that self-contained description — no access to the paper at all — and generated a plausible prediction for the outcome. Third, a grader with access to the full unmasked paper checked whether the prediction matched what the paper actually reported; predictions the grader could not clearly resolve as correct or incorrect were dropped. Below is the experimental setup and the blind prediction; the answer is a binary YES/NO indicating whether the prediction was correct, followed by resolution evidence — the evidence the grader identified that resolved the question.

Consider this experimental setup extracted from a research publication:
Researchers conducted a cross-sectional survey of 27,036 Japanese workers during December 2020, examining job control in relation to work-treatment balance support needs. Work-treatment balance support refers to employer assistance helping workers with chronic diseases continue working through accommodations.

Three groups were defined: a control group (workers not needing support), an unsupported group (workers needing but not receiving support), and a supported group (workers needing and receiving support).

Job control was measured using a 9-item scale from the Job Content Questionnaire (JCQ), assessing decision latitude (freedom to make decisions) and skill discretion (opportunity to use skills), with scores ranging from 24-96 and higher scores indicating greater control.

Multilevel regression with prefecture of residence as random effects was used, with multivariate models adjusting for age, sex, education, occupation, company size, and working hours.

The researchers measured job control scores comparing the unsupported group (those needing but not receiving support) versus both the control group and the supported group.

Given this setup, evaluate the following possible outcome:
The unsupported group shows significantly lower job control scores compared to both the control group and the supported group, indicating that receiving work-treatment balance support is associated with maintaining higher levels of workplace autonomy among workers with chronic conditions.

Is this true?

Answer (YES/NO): NO